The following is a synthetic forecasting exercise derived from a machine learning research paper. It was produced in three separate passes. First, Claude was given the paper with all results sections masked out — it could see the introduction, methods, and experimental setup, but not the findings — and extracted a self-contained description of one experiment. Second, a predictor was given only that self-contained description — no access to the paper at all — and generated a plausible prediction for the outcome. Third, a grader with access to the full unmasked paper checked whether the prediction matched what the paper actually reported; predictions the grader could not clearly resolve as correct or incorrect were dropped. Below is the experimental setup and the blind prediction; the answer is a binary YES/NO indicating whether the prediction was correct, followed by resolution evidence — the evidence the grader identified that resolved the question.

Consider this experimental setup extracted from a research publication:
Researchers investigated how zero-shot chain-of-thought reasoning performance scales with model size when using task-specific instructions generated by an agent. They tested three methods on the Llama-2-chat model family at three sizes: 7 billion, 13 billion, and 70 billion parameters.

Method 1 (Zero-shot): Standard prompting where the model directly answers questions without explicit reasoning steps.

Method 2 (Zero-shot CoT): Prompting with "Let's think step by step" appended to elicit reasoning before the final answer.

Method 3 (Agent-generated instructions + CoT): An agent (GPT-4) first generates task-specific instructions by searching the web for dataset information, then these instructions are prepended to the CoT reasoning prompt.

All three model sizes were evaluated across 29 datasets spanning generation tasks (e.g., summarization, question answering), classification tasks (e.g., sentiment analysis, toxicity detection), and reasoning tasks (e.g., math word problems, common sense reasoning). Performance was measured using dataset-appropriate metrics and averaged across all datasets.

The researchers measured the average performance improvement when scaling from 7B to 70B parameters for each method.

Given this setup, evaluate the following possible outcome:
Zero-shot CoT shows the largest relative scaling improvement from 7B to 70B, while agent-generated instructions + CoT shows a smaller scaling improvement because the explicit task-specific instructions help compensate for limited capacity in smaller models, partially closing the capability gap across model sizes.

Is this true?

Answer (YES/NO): NO